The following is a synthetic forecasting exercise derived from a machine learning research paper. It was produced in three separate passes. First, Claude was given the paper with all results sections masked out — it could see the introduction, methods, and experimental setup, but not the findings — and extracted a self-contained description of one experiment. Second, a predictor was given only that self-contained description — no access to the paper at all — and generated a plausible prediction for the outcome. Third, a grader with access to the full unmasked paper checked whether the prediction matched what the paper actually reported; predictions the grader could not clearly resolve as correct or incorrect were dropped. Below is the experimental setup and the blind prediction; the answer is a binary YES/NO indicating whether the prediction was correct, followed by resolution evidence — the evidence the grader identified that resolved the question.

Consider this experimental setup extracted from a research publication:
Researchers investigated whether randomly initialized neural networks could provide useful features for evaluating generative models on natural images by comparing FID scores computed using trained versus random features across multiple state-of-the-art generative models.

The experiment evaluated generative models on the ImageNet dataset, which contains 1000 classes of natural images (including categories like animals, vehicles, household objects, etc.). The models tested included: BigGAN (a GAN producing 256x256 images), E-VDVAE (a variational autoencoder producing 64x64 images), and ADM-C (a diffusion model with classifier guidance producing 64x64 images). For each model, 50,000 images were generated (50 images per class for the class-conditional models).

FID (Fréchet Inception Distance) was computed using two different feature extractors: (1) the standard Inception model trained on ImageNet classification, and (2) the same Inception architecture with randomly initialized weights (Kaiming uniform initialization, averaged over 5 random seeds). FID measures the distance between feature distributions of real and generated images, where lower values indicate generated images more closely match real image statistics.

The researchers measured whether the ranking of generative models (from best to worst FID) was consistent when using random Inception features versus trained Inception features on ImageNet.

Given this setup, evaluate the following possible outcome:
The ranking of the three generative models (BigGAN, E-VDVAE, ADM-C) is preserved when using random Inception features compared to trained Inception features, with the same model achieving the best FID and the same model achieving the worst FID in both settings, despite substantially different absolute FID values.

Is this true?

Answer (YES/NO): YES